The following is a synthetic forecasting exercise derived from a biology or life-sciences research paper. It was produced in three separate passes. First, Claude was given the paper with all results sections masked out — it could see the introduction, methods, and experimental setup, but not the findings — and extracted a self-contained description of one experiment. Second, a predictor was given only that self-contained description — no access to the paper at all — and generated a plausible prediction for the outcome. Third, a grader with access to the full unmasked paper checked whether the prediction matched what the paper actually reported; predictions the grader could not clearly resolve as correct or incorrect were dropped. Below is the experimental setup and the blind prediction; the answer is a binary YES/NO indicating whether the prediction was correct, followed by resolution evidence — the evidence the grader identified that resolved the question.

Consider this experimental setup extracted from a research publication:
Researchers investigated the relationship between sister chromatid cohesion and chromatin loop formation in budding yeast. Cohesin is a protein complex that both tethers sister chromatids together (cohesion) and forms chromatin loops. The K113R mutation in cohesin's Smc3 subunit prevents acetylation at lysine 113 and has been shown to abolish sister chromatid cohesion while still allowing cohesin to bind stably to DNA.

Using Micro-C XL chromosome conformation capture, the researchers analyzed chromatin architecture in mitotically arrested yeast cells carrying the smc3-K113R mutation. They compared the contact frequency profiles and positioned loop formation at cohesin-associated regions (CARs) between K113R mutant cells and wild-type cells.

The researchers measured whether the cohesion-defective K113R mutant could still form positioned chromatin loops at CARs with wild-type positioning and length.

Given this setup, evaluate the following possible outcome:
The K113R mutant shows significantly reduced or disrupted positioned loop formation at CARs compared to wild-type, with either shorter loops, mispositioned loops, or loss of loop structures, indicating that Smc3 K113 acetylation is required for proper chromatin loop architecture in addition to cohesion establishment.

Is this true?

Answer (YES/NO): NO